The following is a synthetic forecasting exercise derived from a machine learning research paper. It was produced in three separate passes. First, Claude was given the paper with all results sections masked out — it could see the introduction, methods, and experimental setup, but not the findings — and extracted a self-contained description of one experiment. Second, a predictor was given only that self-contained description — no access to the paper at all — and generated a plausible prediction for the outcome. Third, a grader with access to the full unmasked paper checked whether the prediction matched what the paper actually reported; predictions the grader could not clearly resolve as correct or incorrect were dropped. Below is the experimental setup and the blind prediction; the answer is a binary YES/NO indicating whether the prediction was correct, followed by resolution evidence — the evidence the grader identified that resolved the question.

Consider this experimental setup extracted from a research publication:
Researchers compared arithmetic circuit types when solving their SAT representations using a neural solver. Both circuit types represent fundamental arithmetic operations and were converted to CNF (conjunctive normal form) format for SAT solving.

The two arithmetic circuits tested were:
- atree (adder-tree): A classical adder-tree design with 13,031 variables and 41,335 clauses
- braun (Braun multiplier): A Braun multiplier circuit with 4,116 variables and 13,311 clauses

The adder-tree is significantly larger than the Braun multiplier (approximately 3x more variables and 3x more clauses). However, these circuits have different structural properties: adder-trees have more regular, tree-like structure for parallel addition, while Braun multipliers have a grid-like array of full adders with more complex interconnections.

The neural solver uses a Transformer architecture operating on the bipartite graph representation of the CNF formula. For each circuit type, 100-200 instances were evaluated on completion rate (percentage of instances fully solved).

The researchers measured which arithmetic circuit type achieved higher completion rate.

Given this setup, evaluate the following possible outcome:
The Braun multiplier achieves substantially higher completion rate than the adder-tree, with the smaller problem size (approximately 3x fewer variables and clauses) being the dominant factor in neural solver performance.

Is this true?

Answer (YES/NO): NO